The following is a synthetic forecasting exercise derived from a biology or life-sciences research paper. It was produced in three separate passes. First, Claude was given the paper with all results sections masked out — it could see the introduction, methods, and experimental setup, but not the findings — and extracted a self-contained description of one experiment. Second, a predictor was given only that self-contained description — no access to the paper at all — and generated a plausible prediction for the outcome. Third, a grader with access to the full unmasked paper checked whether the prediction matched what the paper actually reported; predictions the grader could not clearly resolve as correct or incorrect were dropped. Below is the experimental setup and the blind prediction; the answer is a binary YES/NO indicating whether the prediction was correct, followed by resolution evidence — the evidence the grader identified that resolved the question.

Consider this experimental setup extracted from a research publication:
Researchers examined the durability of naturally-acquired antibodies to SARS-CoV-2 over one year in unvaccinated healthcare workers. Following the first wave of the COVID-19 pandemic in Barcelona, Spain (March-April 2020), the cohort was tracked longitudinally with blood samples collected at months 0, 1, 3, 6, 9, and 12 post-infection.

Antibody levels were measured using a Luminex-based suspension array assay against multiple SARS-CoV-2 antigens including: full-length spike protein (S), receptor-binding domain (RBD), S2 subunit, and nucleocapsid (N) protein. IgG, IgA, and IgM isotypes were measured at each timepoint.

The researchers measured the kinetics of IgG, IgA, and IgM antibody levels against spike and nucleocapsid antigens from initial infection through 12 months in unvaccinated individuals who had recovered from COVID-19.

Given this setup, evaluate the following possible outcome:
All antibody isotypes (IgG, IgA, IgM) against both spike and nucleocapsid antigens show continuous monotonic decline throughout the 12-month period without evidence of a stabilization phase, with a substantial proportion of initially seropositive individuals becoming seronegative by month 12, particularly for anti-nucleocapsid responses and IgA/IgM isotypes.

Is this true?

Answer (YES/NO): NO